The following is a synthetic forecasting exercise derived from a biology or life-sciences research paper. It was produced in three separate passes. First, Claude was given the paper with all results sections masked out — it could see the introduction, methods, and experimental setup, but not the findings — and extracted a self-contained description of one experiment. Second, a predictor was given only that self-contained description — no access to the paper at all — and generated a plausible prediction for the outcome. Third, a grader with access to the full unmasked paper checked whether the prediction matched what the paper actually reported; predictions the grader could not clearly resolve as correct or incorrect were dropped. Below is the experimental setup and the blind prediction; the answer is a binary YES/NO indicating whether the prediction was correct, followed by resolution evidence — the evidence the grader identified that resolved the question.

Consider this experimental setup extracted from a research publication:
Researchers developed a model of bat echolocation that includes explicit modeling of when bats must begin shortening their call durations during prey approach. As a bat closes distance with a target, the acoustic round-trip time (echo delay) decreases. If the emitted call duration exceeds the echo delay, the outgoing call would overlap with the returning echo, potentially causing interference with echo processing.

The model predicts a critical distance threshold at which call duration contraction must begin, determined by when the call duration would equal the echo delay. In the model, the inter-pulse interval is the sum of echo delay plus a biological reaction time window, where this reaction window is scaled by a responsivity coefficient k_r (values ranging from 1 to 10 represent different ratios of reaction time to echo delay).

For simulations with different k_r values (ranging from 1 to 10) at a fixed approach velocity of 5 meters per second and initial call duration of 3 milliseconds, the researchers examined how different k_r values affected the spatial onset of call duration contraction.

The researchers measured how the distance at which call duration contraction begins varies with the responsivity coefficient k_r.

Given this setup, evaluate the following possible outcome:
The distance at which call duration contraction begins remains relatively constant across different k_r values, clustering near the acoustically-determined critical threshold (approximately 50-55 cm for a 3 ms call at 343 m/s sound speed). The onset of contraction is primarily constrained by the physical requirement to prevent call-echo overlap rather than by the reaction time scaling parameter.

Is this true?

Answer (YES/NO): NO